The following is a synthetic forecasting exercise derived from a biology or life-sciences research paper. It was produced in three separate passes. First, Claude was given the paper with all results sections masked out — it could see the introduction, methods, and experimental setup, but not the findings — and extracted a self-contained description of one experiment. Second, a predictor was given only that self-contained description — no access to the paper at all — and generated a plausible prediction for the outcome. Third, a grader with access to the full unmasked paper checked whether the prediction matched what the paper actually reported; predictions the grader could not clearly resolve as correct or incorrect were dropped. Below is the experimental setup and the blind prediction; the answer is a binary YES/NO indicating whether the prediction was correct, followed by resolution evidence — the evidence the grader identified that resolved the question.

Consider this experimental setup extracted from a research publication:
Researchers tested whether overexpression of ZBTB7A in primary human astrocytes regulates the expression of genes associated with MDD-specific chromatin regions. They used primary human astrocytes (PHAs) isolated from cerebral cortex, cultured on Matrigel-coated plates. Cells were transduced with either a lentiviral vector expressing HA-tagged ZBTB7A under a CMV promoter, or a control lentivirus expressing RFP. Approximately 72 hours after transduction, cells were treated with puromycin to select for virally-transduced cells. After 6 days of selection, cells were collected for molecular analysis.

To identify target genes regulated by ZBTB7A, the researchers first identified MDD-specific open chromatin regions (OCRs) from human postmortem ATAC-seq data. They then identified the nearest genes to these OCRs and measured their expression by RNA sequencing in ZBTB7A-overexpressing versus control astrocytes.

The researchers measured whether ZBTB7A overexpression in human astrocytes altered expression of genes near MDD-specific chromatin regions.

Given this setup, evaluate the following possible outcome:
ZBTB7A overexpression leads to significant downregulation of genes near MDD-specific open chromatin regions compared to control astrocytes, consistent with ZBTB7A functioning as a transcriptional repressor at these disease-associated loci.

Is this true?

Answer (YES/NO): NO